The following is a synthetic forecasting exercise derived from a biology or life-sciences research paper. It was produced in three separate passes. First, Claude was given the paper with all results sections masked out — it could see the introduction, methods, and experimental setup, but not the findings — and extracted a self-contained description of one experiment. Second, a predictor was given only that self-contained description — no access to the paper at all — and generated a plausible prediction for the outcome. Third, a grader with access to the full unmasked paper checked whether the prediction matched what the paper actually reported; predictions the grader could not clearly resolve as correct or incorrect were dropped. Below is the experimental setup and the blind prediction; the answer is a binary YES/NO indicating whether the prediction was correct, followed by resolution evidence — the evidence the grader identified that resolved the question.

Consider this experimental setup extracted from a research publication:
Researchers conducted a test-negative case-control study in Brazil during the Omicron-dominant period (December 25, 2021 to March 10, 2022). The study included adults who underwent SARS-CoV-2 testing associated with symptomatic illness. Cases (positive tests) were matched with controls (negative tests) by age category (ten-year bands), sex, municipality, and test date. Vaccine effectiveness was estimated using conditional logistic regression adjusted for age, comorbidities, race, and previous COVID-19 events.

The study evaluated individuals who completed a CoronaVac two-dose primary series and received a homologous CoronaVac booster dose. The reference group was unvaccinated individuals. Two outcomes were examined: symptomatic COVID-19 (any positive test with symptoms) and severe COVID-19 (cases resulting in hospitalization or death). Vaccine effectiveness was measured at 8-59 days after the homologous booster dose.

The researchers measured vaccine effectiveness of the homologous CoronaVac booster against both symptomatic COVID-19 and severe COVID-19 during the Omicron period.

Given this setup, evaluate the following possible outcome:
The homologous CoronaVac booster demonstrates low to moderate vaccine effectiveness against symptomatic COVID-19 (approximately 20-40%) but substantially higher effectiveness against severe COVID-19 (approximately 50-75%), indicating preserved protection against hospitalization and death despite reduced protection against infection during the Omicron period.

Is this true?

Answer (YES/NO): NO